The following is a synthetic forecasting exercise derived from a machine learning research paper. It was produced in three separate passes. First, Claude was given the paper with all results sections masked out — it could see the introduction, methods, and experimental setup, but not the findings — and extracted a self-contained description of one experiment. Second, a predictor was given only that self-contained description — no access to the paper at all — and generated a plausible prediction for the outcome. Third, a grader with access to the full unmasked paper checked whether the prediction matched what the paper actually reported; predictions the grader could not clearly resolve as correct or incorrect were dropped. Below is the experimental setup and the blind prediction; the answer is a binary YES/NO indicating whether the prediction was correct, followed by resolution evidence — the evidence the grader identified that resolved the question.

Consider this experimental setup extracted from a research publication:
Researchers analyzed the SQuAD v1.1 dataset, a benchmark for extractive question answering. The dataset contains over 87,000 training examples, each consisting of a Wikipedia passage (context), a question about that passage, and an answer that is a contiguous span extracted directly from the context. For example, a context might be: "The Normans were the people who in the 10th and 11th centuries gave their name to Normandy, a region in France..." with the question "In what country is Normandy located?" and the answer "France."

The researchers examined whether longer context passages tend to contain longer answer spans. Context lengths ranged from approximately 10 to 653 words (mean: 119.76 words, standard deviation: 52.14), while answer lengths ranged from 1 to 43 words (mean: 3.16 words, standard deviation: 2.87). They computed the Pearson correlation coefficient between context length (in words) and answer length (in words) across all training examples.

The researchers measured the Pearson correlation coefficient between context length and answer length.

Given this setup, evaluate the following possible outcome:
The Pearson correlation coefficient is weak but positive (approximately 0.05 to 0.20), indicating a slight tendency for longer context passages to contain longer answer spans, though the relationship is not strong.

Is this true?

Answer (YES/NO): NO